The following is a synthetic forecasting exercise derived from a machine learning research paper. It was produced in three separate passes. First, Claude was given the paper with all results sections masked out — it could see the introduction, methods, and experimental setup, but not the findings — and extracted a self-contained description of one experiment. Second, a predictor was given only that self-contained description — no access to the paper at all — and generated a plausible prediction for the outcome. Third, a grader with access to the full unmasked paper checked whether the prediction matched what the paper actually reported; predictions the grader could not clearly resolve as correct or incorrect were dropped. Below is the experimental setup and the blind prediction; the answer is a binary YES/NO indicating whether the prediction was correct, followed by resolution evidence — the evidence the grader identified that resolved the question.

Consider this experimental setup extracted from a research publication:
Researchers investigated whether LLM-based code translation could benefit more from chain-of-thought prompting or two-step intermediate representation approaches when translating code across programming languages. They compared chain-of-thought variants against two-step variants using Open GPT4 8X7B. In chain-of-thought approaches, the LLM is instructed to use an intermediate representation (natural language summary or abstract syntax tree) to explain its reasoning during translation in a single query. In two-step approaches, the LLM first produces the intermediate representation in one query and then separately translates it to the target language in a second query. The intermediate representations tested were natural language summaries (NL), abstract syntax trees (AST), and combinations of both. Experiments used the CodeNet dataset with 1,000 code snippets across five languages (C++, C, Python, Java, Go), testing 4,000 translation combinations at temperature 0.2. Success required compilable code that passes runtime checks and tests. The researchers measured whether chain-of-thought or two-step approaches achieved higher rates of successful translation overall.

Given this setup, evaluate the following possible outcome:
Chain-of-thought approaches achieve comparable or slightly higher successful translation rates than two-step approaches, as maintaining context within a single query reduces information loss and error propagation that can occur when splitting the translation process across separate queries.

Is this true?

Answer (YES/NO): NO